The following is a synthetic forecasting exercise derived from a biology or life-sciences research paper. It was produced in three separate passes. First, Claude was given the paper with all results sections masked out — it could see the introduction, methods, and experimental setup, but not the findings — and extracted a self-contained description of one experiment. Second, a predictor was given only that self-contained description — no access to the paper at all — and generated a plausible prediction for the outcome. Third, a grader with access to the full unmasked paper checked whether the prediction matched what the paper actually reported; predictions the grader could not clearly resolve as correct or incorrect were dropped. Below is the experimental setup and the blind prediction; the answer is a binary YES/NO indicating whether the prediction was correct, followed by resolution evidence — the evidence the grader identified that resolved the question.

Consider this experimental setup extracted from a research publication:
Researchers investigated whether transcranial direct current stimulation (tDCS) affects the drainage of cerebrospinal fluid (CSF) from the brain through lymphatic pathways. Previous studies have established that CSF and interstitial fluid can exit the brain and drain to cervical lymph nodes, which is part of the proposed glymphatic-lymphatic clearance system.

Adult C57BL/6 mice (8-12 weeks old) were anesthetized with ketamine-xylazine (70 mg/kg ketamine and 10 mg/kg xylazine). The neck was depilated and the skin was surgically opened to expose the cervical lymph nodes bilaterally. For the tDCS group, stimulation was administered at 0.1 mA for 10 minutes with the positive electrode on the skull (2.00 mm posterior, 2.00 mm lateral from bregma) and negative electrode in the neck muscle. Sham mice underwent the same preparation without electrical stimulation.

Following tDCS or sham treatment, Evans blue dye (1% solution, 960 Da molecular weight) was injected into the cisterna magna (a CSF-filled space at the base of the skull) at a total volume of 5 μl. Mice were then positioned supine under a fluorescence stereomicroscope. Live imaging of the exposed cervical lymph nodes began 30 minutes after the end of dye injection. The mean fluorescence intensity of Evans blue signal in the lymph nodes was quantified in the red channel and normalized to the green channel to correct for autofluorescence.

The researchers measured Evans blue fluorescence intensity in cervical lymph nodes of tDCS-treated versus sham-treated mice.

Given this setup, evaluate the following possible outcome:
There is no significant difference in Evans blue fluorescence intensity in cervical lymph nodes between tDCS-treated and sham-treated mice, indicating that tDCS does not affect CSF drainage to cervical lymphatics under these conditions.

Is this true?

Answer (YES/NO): NO